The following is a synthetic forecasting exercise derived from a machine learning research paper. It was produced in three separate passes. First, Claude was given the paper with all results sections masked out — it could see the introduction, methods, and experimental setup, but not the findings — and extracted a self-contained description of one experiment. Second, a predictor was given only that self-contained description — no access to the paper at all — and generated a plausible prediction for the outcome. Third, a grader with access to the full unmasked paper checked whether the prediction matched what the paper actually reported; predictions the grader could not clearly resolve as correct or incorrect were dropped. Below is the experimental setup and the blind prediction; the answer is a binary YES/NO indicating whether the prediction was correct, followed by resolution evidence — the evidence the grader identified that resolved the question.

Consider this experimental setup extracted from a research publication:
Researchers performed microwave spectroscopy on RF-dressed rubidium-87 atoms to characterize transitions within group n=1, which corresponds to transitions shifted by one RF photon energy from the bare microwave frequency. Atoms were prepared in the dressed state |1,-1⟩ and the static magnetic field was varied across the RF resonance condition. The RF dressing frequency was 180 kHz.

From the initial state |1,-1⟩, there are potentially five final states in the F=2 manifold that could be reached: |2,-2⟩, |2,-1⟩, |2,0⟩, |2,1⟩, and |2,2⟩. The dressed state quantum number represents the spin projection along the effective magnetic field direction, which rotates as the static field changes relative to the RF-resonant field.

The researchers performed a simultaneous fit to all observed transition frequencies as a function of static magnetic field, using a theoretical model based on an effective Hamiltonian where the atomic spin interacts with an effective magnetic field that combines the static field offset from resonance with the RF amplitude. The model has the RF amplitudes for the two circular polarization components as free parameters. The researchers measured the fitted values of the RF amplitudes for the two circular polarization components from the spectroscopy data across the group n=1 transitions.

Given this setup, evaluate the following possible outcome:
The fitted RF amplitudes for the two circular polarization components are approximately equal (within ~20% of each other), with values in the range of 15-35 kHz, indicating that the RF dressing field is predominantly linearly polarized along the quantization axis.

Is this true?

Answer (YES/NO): NO